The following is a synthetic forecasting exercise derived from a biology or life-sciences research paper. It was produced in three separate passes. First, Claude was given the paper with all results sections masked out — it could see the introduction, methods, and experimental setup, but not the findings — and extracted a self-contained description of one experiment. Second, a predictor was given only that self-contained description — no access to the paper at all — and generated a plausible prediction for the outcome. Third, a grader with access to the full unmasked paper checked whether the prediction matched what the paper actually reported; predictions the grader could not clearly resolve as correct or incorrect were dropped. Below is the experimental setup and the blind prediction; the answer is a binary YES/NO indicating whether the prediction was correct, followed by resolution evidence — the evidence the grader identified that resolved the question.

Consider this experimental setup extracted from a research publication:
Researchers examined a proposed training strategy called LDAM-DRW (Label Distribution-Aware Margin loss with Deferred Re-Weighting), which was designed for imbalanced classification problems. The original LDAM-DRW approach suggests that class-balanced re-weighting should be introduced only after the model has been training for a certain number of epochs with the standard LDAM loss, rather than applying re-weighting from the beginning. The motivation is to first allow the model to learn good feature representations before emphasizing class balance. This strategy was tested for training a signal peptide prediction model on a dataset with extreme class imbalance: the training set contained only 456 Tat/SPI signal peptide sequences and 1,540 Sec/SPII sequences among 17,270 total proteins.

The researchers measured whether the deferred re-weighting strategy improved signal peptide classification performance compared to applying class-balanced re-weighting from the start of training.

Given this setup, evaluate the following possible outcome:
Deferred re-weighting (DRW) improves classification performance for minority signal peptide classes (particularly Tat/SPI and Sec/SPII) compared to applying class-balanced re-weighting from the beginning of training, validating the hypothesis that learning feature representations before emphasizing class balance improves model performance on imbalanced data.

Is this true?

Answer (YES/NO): NO